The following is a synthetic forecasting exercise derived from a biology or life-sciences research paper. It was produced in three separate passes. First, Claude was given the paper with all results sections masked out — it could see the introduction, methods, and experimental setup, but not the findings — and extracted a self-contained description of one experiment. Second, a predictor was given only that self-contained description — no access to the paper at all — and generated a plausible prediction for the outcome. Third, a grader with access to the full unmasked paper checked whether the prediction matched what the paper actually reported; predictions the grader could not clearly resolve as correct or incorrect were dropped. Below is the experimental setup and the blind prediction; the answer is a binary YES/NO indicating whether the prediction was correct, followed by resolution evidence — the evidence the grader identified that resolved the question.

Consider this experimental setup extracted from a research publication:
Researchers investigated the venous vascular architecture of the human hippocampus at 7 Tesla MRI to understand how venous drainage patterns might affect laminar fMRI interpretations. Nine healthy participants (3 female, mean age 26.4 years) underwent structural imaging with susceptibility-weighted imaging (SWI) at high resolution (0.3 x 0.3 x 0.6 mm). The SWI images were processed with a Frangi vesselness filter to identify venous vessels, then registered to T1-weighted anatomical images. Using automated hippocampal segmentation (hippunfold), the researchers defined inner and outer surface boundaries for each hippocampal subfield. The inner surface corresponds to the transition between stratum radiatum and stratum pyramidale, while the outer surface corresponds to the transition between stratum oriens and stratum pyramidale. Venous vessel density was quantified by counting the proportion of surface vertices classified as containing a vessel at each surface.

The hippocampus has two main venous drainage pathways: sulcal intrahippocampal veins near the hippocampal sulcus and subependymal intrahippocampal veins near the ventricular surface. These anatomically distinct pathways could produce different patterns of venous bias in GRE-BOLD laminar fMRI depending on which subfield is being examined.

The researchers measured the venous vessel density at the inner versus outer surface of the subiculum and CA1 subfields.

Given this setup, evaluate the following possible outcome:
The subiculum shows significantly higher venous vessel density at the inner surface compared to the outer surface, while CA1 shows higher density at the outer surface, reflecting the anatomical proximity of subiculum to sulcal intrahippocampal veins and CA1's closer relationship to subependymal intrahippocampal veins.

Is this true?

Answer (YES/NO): NO